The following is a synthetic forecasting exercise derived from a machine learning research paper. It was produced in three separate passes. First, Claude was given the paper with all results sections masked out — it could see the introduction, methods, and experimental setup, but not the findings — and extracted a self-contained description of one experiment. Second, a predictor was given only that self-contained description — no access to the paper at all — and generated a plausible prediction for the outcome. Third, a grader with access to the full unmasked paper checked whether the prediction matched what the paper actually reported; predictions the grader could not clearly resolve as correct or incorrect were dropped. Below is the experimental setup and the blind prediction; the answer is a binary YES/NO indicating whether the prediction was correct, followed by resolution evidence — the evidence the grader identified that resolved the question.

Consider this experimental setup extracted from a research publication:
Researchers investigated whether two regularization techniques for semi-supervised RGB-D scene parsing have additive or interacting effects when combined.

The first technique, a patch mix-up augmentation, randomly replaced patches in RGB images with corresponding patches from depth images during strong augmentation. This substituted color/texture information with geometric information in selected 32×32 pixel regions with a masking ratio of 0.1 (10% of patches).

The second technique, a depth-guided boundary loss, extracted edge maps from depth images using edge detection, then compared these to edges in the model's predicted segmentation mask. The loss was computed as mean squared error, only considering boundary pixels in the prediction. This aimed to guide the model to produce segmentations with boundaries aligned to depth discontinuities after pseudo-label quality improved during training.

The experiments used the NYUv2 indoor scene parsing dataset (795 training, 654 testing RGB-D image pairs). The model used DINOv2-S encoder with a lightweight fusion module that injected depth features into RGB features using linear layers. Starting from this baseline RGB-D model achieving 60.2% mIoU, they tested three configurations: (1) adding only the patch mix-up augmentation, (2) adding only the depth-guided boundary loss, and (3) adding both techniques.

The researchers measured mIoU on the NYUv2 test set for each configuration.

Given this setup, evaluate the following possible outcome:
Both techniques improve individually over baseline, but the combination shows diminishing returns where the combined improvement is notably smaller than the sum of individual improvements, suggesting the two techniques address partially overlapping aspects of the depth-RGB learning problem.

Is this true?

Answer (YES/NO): NO